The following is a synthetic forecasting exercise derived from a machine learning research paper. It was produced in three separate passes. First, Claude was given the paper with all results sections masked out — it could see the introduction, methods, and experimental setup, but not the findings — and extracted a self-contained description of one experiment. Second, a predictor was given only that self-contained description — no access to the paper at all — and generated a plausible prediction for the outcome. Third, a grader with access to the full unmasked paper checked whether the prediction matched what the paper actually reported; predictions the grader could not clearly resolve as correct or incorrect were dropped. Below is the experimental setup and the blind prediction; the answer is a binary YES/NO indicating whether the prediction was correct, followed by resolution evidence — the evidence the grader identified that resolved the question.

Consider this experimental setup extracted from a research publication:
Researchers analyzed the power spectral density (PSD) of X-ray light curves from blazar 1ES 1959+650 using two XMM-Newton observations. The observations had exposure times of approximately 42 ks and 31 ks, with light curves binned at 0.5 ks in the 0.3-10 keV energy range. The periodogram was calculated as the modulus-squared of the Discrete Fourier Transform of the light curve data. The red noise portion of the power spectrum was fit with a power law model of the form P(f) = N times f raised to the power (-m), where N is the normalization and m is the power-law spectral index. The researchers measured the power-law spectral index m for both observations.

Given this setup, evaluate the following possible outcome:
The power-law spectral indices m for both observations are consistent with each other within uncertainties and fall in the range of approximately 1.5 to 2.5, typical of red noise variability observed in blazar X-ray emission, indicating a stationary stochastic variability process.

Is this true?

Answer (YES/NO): NO